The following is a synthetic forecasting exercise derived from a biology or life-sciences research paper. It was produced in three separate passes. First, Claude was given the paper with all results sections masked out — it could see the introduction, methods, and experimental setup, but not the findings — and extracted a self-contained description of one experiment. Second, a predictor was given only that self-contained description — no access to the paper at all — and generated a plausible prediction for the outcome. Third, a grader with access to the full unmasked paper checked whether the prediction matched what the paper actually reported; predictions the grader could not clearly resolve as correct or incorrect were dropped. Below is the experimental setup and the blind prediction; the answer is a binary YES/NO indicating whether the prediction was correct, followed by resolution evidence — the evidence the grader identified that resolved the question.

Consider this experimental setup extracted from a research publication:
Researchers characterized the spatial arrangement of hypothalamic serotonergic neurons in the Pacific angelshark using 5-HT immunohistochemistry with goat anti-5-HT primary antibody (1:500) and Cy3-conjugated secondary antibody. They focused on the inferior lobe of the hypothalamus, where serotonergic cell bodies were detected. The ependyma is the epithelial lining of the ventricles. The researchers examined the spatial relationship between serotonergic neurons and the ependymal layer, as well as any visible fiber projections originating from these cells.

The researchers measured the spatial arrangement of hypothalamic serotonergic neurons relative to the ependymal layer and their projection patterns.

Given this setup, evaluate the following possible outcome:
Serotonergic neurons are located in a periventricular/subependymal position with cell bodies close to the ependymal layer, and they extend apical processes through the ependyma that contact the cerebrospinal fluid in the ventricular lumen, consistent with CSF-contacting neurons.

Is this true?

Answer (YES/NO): NO